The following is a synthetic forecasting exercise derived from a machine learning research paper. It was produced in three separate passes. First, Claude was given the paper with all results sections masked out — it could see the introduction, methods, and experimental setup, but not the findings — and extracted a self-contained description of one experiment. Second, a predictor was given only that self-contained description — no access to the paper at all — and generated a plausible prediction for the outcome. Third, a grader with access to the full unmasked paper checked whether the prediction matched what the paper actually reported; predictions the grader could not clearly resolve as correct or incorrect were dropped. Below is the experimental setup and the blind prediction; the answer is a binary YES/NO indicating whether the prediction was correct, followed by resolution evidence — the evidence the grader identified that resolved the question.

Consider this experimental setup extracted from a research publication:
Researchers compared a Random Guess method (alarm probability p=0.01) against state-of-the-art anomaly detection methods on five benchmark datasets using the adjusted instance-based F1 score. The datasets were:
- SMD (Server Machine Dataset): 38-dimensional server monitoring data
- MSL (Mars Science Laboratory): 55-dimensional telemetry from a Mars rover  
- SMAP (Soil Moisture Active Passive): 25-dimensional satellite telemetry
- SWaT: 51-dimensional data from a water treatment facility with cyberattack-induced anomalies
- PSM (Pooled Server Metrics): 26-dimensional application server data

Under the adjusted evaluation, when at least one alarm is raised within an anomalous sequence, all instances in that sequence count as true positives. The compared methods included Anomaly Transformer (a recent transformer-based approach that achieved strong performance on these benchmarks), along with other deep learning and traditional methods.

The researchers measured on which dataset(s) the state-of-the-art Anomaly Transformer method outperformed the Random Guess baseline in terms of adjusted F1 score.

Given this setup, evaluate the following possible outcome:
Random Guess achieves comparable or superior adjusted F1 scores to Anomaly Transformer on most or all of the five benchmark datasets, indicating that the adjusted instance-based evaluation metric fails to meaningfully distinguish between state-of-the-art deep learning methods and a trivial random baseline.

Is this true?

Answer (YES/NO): YES